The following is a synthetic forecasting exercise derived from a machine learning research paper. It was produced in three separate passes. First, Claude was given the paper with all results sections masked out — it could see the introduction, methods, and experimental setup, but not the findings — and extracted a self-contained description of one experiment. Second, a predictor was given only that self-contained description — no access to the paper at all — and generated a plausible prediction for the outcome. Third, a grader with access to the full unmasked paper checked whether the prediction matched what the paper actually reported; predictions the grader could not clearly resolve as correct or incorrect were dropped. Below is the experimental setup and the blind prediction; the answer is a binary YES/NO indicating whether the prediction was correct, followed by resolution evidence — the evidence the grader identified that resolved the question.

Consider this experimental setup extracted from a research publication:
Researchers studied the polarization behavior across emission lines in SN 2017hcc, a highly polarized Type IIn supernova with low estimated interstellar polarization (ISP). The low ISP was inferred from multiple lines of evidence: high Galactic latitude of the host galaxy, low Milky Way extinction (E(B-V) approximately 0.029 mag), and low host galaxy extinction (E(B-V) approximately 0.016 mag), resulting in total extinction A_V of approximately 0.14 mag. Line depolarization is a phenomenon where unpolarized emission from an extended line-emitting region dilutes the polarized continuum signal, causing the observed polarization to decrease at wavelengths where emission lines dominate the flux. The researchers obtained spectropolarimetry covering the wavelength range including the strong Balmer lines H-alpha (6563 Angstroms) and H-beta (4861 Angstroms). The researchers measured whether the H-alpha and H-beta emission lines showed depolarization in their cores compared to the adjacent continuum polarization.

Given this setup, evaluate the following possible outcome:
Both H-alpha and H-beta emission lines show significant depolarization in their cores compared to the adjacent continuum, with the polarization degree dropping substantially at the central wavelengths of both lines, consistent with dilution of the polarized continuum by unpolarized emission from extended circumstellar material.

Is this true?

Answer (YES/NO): YES